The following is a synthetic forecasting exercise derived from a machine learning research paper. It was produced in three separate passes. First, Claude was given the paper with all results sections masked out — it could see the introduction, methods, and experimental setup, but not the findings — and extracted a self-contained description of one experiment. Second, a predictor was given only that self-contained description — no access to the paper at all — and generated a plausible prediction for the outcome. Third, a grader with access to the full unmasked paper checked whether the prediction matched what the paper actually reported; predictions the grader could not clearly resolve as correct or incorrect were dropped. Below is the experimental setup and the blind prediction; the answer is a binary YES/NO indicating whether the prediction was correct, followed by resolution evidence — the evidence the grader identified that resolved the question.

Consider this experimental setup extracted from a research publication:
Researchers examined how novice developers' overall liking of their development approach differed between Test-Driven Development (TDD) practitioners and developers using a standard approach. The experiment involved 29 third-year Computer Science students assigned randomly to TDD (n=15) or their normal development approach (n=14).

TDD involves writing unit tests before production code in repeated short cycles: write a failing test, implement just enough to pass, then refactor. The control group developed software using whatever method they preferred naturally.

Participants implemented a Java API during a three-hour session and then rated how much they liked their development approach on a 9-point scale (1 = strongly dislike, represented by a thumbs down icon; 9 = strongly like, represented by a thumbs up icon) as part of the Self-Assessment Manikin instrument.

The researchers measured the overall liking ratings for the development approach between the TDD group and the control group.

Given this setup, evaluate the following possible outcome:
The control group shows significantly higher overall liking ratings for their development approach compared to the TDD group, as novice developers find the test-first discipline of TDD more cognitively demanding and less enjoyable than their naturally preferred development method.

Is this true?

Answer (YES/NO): YES